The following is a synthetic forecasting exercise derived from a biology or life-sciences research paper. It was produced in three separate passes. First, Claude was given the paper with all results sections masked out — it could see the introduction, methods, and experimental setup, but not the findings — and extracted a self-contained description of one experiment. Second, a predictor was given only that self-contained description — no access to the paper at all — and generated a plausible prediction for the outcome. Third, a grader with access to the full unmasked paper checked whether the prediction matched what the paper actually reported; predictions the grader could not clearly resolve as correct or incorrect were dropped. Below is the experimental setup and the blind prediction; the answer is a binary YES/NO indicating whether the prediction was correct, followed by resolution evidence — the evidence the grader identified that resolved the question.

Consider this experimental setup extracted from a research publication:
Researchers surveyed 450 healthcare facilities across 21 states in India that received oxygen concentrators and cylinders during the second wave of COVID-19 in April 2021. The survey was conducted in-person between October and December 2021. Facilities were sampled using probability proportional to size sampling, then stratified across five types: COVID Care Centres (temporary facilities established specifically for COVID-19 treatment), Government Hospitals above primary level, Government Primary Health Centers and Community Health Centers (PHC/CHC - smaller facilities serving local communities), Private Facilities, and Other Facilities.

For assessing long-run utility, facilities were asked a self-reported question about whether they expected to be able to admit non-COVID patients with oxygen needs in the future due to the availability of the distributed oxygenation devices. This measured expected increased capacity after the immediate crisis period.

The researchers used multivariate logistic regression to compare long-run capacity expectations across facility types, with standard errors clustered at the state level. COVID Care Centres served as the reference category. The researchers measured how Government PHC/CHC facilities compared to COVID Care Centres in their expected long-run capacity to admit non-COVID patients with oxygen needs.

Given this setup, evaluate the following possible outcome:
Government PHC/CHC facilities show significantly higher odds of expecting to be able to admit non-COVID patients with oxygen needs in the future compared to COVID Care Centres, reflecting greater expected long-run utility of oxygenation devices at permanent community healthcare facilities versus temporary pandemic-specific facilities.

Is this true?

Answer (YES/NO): YES